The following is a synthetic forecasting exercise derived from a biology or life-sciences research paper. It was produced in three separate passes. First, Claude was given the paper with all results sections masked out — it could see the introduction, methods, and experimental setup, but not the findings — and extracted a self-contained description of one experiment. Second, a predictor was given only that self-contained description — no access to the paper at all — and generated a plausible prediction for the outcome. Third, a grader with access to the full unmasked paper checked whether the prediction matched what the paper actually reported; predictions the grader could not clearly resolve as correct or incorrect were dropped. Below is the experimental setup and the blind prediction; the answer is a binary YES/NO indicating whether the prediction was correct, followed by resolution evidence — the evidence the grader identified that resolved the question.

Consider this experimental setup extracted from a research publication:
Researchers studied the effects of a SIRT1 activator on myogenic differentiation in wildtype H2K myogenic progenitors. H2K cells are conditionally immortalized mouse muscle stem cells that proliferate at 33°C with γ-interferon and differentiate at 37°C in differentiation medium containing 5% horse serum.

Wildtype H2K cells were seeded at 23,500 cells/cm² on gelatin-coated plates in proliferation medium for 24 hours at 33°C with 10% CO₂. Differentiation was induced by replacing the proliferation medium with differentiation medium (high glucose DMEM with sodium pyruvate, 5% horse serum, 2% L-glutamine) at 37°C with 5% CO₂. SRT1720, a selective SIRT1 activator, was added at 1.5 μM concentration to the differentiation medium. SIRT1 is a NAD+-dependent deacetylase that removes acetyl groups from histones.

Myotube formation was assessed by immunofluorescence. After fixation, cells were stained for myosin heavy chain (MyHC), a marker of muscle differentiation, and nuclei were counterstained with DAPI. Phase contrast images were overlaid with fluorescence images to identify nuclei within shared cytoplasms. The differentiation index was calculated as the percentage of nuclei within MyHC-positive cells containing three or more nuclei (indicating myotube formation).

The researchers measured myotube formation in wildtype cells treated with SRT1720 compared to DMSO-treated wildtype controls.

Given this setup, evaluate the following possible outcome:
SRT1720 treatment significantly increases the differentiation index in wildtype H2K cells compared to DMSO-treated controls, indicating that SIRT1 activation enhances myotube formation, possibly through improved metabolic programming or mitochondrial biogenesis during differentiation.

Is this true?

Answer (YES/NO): NO